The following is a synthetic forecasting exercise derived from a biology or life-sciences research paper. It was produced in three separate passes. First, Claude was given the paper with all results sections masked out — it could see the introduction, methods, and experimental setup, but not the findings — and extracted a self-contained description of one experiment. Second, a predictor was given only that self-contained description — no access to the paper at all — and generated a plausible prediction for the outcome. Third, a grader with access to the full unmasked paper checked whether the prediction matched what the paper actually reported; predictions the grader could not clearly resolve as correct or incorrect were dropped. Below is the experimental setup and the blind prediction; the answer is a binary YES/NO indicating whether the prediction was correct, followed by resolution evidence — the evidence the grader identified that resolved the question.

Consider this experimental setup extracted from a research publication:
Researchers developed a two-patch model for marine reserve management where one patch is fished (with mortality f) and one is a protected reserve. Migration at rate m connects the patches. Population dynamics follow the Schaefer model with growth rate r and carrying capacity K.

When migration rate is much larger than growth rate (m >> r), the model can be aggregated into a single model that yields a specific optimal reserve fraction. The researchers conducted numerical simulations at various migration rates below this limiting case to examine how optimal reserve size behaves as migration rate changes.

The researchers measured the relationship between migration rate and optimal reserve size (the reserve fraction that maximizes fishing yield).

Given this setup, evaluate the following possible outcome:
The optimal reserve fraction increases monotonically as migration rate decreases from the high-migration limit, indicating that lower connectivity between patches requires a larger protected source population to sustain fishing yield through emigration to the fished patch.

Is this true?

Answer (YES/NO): NO